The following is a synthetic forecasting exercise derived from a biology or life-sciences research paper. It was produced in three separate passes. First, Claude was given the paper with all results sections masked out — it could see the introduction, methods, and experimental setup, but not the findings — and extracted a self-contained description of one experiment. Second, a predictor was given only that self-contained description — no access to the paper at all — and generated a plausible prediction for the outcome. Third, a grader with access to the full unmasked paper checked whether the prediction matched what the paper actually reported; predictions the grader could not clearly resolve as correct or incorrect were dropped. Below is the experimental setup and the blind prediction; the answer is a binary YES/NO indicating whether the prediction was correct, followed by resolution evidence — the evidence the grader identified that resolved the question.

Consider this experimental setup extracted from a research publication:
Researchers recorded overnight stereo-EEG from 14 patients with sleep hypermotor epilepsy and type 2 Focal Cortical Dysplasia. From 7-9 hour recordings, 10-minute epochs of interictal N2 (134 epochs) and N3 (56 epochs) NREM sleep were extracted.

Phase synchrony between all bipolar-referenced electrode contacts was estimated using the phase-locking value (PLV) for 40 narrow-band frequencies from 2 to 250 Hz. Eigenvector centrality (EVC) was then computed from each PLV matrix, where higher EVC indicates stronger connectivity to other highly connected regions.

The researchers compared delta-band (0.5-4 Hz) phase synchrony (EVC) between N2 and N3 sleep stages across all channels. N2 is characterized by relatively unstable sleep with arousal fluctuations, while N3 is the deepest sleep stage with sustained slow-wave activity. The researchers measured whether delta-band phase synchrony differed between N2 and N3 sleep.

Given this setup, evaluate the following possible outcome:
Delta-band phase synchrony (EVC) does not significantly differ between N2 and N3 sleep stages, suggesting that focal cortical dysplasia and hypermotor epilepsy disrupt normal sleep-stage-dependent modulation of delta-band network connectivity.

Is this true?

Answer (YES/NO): YES